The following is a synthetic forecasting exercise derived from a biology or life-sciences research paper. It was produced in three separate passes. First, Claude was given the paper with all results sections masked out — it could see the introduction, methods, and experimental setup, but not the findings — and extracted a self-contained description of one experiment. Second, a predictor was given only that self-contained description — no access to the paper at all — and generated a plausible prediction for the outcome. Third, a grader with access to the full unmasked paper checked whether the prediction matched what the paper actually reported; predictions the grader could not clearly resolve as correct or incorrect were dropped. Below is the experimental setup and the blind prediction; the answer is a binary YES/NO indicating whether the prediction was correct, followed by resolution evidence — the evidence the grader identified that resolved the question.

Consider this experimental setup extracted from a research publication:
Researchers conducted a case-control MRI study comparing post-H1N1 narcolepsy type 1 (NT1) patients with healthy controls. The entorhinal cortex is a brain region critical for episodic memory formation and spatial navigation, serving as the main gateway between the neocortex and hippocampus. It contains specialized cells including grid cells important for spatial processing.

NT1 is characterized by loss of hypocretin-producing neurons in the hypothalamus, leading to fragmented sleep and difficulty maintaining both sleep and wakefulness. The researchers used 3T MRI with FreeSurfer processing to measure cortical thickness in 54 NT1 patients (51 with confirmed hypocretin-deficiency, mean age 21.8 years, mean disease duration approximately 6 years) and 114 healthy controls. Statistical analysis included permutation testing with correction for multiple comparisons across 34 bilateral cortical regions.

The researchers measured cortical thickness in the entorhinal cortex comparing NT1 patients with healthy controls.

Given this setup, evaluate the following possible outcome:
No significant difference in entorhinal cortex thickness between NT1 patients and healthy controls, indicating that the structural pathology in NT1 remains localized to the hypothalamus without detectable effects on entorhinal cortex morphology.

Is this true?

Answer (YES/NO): NO